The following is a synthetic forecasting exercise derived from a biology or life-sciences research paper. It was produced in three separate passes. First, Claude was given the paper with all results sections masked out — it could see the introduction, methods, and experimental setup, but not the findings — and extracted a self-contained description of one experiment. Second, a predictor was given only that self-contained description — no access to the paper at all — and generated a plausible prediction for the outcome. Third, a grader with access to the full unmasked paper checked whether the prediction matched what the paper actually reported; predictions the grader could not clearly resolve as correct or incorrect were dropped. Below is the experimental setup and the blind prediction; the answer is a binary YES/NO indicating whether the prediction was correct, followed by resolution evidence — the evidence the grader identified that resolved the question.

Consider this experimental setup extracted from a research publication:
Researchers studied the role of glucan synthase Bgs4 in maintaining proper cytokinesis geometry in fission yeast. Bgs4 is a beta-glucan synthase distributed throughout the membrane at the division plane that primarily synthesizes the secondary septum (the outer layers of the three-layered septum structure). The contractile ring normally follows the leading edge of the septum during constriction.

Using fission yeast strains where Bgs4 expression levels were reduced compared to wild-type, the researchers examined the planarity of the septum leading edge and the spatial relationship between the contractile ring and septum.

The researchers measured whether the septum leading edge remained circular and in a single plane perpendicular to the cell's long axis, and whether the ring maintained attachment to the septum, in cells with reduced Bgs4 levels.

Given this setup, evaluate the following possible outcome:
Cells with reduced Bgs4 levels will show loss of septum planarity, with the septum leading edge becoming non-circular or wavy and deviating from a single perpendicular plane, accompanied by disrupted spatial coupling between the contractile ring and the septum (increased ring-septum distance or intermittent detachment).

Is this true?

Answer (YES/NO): YES